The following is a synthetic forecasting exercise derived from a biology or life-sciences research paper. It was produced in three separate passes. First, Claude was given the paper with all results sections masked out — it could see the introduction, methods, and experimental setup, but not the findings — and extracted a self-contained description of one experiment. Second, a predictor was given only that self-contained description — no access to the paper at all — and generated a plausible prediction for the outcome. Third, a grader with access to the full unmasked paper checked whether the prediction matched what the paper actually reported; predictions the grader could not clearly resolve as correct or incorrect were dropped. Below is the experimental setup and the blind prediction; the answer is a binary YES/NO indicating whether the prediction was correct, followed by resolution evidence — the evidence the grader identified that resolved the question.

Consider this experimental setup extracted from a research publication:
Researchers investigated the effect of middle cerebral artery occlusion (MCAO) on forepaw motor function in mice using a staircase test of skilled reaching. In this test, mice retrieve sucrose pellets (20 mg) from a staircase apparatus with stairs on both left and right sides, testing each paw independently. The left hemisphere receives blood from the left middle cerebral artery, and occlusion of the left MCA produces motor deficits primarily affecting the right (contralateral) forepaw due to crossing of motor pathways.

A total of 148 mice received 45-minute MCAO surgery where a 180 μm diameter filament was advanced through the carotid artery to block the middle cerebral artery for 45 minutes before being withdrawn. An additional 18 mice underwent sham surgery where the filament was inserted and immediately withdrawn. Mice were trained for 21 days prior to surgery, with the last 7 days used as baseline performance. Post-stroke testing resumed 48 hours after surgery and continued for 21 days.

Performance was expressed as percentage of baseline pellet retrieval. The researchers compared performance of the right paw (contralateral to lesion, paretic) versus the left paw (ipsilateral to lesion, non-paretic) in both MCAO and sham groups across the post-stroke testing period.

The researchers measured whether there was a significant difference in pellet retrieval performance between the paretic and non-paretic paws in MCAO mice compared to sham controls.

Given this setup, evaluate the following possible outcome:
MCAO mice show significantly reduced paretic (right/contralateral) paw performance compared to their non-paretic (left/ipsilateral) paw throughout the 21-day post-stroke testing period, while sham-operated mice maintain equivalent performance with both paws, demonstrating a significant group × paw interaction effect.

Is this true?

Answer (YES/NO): YES